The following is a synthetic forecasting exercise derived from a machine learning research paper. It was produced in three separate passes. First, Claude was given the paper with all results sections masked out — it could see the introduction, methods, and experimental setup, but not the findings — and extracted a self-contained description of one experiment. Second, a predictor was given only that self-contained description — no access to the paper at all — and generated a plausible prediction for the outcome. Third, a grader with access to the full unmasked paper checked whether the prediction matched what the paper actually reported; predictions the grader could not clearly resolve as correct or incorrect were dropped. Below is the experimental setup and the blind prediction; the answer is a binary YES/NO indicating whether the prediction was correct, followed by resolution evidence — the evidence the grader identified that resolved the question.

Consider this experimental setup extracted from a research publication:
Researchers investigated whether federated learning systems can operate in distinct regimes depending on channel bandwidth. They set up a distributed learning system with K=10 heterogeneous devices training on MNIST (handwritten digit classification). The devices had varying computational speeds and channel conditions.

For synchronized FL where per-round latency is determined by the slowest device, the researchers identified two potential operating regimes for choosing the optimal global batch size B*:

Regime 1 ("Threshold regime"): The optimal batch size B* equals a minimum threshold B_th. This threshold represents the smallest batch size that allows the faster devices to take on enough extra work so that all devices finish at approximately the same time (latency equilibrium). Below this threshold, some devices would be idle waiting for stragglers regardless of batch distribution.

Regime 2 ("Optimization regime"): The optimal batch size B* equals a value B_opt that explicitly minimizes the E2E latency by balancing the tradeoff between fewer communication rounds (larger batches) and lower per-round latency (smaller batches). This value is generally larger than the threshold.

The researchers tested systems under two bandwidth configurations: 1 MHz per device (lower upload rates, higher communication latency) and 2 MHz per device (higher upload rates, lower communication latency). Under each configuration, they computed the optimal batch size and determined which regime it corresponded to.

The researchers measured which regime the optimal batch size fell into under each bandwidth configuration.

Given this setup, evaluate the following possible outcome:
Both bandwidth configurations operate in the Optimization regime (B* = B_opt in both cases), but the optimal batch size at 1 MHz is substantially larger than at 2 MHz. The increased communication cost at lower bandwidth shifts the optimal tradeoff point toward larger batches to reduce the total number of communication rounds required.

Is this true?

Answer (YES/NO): NO